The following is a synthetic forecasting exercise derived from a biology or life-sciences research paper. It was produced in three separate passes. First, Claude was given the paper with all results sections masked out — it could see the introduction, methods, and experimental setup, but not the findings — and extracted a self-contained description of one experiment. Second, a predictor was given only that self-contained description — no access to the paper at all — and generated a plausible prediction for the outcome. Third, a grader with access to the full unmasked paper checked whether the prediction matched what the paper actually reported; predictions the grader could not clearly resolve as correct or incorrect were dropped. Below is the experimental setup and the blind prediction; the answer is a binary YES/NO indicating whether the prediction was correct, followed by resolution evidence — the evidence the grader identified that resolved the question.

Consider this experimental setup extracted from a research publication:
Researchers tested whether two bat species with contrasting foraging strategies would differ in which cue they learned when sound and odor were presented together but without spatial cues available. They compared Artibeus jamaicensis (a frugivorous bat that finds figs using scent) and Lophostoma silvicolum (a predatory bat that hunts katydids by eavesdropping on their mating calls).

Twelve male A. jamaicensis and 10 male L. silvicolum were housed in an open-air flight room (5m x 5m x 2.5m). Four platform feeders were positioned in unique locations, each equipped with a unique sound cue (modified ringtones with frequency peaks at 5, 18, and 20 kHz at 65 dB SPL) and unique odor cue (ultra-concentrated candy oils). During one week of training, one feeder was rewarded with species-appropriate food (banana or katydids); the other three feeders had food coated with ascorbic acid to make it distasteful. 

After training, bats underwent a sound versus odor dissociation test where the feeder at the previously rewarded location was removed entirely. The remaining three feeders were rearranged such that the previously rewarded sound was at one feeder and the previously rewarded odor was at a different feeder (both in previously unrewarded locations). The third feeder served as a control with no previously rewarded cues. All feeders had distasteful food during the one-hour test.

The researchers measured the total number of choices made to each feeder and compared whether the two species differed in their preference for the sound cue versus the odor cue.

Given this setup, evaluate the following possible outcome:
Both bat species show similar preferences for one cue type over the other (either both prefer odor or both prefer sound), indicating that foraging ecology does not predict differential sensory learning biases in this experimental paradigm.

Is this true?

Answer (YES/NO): NO